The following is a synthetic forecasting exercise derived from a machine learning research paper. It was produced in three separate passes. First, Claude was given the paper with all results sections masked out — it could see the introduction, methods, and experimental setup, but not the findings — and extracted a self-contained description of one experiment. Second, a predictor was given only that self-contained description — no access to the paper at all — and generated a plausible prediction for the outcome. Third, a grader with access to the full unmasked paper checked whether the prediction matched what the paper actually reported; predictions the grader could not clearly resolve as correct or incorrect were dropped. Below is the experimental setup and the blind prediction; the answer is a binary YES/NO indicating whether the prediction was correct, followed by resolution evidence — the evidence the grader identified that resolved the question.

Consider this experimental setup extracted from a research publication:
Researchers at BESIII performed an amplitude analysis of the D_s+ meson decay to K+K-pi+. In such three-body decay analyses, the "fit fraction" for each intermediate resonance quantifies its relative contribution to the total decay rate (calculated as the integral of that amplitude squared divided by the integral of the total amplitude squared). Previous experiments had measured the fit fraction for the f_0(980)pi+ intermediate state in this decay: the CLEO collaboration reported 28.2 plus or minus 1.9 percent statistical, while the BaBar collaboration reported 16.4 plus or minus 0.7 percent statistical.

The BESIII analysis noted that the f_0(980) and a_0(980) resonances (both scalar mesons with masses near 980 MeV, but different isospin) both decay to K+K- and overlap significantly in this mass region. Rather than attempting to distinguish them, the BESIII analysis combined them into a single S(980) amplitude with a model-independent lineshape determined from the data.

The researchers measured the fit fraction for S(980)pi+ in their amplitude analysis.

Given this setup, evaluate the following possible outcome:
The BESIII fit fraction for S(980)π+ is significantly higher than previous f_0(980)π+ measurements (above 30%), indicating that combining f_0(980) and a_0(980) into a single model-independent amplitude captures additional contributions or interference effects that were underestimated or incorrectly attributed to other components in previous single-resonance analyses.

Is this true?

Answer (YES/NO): NO